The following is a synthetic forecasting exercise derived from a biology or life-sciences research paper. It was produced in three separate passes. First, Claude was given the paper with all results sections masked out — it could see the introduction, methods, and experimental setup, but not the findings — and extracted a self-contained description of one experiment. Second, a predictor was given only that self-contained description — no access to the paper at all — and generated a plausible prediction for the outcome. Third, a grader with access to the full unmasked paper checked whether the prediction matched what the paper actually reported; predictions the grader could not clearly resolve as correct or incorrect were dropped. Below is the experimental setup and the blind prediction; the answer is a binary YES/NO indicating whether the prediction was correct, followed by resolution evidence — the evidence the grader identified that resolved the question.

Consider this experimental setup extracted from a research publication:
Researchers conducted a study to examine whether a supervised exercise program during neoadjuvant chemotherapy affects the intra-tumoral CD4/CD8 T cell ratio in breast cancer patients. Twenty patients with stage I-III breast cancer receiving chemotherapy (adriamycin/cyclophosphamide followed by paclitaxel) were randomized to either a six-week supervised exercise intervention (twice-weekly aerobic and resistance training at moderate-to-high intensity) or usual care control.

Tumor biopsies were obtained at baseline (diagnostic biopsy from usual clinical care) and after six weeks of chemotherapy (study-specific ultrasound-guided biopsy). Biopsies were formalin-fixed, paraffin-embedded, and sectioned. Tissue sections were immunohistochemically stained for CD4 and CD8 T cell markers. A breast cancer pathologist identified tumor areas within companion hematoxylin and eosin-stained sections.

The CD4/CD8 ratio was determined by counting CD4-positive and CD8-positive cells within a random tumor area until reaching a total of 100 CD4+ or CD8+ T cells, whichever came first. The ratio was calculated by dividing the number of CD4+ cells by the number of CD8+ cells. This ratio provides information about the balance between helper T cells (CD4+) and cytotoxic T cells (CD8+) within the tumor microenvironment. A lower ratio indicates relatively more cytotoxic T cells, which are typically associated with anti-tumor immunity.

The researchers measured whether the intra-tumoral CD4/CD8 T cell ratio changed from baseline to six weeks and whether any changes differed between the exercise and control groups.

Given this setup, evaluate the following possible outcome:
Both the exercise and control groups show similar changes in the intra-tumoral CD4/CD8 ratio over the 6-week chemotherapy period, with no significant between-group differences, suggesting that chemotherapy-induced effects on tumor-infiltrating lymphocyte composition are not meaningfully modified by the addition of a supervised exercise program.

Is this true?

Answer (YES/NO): NO